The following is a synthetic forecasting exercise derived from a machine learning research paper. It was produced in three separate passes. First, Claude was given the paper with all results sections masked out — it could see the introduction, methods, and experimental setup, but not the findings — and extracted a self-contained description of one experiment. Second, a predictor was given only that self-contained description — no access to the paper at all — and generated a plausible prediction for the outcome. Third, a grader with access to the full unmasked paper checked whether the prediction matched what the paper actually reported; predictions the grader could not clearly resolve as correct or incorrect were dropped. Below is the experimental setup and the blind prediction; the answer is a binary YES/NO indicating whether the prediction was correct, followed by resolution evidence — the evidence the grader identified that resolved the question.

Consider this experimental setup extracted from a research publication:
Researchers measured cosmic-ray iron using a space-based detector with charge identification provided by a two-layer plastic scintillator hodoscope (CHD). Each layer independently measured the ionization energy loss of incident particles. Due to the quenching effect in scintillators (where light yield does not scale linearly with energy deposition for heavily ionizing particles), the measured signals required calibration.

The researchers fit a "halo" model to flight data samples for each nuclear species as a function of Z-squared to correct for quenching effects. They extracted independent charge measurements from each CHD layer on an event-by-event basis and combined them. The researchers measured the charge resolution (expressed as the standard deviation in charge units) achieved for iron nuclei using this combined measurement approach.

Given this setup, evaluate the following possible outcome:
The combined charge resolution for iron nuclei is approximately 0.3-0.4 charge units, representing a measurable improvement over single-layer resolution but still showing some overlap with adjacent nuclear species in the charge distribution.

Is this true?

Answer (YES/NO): YES